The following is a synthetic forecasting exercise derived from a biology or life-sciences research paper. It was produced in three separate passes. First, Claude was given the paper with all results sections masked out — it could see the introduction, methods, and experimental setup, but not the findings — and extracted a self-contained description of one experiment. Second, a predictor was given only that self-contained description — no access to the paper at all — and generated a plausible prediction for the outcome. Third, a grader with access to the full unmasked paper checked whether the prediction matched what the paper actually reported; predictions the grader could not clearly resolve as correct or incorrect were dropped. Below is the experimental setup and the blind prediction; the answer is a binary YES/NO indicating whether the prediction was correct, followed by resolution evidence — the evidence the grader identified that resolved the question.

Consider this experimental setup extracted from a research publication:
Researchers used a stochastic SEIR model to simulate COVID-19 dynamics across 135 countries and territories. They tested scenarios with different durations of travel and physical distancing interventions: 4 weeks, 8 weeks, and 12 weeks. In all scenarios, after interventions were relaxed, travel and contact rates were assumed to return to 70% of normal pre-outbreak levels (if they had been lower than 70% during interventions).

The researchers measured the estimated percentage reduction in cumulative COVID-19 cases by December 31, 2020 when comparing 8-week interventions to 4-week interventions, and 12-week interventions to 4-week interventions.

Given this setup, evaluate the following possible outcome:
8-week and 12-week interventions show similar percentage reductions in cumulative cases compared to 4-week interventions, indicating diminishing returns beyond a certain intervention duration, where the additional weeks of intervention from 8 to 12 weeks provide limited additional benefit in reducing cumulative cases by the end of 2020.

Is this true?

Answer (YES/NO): NO